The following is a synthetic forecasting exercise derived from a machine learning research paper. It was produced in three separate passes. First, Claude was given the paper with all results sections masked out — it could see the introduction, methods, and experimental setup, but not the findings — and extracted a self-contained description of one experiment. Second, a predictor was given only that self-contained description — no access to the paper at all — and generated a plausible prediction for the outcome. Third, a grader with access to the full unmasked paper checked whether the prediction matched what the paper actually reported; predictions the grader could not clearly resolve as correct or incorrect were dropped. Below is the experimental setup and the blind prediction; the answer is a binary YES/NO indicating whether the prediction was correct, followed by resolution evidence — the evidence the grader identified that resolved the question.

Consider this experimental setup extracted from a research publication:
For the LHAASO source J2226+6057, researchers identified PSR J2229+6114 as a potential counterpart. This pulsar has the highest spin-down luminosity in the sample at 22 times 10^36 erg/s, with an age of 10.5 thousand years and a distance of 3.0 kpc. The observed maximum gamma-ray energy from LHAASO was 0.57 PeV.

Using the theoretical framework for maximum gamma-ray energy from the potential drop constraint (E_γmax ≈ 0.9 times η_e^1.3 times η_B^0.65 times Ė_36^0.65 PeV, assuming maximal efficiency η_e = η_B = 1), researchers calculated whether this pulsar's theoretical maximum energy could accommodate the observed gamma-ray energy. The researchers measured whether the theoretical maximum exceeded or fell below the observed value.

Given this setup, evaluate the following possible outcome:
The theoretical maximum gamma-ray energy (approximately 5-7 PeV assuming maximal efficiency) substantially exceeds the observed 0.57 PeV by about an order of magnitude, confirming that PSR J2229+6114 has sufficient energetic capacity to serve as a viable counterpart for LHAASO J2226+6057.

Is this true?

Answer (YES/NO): YES